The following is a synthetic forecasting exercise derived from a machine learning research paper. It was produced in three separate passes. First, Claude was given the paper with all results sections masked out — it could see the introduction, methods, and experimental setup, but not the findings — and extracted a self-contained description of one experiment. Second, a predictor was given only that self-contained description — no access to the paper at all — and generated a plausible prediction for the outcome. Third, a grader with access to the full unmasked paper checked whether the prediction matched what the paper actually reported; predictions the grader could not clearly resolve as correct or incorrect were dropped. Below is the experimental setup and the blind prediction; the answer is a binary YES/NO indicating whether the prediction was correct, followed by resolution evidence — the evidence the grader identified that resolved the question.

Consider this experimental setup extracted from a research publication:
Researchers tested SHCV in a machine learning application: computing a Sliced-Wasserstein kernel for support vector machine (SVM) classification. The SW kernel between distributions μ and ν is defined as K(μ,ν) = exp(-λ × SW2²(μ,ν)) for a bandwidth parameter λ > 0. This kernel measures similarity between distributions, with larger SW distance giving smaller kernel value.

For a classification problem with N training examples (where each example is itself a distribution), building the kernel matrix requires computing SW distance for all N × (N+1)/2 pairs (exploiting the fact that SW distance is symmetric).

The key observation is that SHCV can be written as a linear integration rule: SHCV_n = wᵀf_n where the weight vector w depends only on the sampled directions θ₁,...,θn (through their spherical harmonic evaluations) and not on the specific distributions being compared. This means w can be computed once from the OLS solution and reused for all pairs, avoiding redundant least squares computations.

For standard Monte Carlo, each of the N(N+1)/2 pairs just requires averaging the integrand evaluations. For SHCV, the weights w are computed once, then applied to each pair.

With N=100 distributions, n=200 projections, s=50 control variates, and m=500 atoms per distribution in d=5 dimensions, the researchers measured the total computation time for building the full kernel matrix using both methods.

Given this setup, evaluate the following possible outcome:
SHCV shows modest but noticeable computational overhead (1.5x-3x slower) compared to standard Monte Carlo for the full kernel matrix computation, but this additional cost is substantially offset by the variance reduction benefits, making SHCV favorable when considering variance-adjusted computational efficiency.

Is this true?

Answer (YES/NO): NO